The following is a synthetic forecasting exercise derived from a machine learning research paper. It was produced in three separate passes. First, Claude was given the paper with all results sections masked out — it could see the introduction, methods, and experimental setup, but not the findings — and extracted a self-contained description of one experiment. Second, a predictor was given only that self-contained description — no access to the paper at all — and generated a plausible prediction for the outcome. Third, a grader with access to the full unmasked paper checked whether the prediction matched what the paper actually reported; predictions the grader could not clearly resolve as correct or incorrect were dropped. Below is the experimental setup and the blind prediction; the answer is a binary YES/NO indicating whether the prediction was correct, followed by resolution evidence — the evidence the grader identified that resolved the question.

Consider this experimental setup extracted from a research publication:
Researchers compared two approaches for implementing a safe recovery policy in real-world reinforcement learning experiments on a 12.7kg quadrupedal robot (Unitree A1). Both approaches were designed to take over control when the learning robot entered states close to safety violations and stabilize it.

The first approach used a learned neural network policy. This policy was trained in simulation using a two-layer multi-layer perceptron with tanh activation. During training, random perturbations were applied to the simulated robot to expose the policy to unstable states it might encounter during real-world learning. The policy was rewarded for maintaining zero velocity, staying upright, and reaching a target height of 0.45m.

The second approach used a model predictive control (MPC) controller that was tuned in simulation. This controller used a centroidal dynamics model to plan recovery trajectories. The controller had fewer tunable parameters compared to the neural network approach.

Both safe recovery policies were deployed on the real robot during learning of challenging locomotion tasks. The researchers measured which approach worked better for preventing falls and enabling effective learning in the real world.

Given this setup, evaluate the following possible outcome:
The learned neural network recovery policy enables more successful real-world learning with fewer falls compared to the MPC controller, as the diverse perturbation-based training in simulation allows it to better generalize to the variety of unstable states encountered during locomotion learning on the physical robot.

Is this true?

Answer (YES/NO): NO